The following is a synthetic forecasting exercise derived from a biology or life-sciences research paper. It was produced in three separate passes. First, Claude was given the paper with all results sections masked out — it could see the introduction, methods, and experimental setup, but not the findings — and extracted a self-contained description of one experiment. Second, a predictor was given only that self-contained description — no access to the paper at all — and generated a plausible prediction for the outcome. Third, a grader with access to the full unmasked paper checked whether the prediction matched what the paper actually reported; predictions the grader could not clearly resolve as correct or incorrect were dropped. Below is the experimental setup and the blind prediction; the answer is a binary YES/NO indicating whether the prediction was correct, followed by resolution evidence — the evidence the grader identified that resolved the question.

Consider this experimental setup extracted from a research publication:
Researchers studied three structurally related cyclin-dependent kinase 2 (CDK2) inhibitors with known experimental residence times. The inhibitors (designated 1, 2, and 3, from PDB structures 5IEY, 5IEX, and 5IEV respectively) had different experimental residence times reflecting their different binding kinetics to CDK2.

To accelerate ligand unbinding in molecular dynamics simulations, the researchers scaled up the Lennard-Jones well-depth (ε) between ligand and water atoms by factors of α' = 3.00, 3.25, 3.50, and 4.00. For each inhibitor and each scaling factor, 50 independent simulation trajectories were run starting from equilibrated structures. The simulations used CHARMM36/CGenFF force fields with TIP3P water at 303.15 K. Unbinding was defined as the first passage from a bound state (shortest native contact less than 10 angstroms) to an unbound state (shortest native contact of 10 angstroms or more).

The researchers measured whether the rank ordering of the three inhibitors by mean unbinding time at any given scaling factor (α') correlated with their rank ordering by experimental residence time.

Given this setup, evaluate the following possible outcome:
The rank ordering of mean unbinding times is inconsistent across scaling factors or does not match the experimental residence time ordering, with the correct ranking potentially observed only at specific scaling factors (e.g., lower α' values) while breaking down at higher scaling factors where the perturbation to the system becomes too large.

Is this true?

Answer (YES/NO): NO